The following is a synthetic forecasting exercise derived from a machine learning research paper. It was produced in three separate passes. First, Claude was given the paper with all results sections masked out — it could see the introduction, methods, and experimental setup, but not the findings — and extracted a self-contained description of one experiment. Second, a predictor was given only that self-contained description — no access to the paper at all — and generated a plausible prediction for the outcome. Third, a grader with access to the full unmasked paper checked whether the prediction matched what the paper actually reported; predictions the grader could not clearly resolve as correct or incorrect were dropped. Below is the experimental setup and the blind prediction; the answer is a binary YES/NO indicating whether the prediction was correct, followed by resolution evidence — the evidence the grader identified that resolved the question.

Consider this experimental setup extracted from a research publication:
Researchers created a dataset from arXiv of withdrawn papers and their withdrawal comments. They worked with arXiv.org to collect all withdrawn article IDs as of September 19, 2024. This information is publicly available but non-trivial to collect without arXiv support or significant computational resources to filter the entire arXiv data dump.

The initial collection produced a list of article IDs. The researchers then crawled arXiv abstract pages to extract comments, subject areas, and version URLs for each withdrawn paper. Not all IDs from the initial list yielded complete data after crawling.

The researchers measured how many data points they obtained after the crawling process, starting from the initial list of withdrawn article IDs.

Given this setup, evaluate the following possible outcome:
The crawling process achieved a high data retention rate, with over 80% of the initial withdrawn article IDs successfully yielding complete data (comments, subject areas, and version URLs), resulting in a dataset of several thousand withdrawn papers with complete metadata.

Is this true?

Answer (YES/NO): YES